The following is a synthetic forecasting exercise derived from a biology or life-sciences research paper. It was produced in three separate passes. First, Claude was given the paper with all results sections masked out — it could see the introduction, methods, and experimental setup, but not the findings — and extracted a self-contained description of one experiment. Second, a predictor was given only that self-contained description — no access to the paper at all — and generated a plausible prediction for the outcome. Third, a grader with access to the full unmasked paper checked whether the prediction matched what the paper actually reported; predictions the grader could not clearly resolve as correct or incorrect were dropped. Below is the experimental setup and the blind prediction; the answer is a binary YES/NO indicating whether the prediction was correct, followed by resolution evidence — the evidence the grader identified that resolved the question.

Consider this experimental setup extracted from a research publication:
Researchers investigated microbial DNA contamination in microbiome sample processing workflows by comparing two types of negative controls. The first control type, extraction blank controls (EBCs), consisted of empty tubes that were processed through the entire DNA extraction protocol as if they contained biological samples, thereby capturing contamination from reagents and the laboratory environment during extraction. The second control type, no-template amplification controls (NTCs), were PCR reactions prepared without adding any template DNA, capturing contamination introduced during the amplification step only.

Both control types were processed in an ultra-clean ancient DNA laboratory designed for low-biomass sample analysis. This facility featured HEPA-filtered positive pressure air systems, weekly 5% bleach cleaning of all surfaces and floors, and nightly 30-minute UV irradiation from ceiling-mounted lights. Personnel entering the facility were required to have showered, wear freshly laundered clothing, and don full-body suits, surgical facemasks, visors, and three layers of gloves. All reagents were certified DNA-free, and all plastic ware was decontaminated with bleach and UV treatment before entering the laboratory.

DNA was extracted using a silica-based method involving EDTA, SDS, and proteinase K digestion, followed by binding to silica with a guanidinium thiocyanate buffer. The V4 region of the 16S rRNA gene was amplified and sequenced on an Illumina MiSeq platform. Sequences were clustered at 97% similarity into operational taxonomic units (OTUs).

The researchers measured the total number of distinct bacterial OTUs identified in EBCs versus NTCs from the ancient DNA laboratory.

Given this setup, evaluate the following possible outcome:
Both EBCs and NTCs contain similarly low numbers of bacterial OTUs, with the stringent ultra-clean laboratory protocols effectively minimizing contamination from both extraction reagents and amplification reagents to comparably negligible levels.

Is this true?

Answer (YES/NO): NO